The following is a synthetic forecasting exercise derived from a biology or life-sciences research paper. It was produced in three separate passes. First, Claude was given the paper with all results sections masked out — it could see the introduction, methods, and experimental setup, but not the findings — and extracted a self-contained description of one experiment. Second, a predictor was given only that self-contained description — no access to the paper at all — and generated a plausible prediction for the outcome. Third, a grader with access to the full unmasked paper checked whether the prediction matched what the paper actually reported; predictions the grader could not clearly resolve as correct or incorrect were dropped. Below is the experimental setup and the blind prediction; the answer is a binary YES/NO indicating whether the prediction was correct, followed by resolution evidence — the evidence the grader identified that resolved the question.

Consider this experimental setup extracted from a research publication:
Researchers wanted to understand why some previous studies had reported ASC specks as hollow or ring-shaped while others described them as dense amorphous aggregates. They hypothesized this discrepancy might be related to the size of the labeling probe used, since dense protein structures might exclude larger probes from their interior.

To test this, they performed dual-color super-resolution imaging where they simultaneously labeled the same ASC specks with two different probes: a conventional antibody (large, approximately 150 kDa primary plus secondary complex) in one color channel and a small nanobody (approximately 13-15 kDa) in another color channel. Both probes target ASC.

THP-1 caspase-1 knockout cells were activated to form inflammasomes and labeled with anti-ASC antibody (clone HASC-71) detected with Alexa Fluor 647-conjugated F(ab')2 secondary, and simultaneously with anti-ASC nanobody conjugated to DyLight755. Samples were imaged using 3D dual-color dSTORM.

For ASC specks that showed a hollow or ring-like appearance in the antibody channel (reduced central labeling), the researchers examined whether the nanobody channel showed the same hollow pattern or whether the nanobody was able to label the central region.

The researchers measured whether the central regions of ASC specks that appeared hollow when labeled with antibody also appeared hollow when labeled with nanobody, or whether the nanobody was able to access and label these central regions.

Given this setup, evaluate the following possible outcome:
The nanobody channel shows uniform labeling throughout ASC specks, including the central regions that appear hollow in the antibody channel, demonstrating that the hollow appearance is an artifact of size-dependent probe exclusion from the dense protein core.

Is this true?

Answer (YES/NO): NO